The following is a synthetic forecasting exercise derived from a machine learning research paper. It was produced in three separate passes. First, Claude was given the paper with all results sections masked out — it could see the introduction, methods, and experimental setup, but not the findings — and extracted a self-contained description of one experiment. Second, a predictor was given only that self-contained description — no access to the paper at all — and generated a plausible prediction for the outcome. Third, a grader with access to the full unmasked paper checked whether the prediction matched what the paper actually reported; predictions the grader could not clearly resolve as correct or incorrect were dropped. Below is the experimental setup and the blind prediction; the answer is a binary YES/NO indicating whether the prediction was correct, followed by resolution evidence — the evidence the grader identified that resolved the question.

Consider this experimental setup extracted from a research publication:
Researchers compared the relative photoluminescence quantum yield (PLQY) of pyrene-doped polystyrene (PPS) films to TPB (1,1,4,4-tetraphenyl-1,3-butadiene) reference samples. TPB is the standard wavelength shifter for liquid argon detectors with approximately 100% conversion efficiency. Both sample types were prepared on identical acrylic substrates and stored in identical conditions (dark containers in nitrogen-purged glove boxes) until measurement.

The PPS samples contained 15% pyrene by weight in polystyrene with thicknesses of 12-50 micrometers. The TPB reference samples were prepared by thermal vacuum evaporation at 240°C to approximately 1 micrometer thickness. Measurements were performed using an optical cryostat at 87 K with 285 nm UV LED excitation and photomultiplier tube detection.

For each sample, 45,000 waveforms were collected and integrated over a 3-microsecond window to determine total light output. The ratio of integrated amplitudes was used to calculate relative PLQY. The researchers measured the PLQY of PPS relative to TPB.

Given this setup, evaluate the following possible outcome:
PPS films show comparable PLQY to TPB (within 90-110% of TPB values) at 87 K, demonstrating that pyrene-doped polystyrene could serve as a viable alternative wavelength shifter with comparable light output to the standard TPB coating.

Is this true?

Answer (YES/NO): NO